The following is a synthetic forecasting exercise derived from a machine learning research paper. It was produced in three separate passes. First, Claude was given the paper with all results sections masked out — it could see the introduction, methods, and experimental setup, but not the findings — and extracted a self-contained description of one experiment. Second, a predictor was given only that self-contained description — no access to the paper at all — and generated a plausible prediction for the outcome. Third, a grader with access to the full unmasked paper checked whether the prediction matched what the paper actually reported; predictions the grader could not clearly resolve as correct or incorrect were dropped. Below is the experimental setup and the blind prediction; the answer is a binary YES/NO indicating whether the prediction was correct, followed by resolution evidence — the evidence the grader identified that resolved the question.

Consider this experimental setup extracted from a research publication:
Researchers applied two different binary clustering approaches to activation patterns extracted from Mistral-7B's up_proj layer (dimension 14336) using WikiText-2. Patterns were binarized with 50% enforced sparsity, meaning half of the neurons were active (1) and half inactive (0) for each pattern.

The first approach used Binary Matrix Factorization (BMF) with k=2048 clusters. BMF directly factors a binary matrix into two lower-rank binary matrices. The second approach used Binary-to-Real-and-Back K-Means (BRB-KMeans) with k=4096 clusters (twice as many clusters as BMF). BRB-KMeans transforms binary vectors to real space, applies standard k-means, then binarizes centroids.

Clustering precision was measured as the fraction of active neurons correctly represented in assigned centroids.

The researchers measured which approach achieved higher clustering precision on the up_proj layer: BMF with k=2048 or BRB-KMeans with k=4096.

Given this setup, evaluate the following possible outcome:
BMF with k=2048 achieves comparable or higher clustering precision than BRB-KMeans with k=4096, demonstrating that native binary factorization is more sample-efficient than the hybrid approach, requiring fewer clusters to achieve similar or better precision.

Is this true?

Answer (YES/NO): NO